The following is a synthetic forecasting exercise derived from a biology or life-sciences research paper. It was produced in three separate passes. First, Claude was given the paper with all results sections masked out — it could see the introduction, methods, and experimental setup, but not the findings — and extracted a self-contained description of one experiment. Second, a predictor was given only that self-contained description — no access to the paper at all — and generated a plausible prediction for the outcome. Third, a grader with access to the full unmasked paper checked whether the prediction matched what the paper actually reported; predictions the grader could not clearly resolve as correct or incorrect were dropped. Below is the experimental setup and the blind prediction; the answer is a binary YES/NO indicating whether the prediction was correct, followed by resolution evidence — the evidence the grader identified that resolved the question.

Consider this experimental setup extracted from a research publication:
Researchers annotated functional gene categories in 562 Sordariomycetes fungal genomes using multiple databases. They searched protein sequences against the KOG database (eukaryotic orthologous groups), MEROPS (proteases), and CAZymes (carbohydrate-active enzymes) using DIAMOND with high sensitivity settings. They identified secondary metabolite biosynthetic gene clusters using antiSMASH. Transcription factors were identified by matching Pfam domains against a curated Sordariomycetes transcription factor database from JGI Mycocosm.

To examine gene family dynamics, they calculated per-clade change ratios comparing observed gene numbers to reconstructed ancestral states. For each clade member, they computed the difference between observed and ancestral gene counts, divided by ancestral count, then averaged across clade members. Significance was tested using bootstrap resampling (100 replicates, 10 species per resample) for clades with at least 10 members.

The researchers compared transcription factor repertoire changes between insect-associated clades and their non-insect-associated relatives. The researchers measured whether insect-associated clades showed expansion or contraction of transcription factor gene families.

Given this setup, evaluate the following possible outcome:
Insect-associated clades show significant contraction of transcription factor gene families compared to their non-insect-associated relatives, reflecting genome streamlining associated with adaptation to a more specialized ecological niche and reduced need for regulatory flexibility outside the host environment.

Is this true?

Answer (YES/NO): YES